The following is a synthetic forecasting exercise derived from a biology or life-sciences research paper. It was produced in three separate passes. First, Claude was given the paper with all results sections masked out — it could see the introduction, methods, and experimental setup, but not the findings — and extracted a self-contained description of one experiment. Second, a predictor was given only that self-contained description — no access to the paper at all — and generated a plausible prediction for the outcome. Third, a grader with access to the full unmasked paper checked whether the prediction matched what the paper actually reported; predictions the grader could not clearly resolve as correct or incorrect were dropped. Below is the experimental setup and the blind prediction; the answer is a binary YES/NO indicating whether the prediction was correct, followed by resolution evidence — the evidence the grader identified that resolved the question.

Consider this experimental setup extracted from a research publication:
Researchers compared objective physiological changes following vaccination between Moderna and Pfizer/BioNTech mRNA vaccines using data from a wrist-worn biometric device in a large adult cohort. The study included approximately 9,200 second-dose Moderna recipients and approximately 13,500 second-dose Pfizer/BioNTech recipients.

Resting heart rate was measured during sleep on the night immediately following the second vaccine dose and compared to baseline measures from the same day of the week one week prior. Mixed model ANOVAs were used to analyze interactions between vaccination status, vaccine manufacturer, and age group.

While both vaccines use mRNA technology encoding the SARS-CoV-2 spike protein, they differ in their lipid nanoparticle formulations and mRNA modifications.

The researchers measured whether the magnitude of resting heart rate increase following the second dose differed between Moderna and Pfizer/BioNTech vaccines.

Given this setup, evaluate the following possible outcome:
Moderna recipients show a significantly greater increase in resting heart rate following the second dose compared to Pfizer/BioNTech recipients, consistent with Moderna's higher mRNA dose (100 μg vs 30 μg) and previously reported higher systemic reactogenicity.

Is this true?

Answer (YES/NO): NO